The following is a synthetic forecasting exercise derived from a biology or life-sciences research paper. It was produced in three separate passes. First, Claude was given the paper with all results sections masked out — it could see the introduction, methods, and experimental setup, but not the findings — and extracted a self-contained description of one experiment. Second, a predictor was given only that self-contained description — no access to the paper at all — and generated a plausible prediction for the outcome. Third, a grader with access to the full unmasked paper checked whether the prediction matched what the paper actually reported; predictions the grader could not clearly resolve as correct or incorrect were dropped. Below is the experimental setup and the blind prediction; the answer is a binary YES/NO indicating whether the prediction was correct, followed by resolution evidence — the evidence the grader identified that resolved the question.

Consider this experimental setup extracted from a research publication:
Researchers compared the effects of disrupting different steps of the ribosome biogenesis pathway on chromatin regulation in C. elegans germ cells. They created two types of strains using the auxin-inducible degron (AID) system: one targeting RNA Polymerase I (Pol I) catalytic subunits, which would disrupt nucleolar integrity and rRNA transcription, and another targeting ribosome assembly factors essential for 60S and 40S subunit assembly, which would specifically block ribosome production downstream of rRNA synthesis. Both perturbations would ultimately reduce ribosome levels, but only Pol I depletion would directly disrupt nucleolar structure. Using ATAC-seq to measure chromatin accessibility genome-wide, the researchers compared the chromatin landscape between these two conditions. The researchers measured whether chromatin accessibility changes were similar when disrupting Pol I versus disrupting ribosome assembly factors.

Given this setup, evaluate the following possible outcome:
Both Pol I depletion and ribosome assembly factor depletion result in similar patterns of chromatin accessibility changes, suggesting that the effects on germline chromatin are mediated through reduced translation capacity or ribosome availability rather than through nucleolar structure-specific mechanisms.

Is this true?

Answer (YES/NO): NO